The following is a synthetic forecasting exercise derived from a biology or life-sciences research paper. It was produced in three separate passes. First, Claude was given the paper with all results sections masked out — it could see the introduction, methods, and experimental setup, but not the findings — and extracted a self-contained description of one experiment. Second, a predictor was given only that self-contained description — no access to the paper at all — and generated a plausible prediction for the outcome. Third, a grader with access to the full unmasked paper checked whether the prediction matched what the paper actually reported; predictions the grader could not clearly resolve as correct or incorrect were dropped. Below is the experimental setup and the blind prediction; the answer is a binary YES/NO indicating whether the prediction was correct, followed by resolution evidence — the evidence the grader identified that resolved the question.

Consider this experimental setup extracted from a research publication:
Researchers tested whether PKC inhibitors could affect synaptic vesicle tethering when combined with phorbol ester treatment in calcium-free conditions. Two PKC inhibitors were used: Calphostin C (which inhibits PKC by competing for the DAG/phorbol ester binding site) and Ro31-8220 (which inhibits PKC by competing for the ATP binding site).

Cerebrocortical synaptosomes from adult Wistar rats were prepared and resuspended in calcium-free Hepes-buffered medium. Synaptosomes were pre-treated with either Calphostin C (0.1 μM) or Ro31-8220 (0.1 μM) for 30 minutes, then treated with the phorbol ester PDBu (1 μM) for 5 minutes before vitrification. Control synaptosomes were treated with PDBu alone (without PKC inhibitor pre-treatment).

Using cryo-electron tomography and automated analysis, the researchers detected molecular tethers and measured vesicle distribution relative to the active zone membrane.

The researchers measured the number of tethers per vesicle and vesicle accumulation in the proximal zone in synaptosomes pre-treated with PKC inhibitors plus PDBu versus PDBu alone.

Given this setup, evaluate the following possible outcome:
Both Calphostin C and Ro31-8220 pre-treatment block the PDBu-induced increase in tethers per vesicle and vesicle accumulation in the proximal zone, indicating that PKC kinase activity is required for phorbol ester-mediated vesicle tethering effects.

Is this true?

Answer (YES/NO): NO